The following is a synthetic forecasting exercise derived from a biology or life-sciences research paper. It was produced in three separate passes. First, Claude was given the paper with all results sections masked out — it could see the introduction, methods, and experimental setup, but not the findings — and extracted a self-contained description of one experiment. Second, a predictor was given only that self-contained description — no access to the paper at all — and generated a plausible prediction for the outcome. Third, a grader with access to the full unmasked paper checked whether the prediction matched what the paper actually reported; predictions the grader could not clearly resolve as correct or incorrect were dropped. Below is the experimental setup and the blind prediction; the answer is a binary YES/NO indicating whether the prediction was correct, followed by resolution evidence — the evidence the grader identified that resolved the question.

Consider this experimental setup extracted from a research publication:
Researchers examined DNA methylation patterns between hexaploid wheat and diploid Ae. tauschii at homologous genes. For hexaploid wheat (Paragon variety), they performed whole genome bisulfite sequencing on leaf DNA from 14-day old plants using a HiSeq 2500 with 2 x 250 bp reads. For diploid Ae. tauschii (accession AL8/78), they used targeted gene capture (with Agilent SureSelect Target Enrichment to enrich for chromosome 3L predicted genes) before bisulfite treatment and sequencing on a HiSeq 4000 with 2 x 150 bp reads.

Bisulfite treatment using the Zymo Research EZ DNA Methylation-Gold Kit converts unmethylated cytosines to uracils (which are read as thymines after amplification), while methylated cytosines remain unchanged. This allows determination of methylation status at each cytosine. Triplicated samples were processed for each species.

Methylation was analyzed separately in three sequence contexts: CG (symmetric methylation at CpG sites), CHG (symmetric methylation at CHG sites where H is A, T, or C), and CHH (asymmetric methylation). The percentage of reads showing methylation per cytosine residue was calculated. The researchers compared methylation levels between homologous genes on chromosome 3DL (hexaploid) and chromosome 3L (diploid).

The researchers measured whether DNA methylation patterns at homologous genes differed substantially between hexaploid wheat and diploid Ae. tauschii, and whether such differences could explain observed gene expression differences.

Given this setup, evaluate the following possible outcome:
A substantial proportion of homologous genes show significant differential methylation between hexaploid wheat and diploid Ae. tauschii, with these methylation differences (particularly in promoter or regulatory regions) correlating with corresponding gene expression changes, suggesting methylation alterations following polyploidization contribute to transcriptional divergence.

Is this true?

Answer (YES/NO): NO